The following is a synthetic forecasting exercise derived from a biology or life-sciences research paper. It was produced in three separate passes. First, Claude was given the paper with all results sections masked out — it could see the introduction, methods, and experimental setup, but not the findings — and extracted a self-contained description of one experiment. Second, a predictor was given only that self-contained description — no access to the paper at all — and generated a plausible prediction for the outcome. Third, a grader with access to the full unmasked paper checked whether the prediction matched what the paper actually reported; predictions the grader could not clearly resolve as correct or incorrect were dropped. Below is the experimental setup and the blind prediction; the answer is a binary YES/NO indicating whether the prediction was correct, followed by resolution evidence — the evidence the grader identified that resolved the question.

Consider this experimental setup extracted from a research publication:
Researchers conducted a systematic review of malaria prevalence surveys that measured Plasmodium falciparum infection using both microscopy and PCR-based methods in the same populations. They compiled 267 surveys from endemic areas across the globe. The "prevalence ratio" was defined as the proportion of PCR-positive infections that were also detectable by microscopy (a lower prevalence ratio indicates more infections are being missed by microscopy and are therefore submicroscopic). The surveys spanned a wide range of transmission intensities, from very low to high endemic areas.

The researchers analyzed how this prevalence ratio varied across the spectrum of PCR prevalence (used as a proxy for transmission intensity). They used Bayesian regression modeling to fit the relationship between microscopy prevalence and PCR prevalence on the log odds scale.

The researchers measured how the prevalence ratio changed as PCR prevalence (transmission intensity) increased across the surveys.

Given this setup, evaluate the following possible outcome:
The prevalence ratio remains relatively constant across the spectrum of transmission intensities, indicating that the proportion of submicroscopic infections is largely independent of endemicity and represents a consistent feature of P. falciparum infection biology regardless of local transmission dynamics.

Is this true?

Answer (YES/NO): NO